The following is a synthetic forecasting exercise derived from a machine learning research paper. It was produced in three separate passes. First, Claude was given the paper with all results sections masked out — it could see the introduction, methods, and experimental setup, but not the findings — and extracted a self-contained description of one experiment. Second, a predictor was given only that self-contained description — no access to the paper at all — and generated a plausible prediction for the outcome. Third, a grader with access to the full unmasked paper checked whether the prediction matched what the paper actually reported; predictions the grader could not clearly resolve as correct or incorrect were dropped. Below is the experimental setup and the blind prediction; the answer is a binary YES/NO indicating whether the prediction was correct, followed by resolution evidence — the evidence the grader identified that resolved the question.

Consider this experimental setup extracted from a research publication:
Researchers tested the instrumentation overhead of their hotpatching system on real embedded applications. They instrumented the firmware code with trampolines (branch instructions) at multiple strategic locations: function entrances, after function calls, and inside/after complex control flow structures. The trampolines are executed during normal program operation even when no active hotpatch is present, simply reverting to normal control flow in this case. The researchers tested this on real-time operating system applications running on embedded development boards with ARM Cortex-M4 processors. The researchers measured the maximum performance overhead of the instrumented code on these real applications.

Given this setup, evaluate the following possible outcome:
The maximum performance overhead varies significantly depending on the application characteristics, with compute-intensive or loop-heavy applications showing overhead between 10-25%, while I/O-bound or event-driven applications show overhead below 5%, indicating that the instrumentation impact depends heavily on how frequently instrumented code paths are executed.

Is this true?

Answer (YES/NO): NO